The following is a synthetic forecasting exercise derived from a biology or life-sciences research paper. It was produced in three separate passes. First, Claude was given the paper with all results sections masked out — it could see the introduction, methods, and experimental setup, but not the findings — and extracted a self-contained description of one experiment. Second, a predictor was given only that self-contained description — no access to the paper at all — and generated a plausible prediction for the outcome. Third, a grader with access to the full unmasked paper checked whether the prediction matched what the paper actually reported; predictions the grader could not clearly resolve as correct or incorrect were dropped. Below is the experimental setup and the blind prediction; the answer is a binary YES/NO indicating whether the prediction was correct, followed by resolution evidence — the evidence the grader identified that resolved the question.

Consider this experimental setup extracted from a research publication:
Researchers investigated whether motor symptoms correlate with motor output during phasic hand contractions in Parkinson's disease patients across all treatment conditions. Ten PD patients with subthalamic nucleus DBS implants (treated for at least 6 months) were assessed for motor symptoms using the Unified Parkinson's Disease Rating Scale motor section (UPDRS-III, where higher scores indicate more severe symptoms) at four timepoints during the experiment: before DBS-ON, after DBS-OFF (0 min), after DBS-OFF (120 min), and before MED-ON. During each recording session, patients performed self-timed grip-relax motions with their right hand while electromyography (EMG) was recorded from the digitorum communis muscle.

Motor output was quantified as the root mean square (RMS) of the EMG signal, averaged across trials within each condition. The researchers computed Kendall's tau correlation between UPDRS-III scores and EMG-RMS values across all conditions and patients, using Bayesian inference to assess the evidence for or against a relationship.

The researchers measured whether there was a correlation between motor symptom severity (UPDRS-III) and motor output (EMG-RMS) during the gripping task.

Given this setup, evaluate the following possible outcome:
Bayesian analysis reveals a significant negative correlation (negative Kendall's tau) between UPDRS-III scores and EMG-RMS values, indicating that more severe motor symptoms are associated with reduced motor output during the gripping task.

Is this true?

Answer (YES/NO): YES